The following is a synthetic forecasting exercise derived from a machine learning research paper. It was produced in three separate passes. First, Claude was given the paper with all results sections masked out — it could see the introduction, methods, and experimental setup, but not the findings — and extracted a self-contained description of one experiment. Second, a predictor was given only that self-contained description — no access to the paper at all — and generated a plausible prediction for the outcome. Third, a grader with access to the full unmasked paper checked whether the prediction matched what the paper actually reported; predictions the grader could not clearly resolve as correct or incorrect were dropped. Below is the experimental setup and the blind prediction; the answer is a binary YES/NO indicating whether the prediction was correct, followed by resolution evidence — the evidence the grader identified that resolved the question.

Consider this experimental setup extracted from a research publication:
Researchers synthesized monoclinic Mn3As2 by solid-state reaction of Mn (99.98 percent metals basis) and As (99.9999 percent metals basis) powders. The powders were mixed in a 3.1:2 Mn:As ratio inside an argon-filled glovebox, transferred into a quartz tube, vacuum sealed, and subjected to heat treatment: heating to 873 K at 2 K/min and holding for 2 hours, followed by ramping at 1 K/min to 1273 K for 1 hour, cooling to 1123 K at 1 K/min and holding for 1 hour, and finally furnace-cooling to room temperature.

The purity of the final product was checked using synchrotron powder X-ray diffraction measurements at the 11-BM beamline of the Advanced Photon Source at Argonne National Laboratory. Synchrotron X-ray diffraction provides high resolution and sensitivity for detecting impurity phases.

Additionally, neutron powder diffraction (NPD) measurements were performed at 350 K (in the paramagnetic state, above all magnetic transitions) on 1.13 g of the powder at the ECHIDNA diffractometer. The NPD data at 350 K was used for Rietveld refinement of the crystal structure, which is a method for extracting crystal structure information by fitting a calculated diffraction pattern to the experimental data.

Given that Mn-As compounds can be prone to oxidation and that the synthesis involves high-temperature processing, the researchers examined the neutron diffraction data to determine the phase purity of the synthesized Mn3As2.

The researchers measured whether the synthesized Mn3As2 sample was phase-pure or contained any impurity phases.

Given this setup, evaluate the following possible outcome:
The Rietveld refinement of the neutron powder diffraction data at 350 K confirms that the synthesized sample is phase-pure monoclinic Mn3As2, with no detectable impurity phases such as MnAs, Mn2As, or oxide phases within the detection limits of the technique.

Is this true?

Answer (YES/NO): NO